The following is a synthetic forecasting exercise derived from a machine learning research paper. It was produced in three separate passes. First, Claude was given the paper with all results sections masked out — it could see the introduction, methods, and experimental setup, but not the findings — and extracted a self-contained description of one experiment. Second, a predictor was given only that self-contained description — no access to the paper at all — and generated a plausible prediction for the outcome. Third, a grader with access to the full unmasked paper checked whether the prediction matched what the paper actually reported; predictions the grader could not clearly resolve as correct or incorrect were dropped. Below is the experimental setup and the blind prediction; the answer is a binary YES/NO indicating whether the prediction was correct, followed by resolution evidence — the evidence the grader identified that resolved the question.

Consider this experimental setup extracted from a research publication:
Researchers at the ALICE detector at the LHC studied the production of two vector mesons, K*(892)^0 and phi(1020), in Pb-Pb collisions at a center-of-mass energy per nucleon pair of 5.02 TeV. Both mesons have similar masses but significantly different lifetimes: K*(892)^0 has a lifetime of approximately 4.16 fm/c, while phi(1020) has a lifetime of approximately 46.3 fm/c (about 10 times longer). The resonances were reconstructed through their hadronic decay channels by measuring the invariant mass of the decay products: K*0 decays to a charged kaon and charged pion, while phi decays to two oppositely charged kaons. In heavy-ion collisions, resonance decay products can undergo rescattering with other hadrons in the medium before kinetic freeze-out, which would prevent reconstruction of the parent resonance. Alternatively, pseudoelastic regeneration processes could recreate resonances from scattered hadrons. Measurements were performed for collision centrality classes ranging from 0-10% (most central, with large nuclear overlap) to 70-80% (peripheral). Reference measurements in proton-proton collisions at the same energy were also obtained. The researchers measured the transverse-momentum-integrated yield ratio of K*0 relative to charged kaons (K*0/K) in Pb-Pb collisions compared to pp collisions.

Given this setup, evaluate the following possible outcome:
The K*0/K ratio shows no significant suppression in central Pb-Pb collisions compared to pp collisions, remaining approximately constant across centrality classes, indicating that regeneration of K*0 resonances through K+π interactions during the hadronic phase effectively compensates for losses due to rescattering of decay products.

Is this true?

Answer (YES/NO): NO